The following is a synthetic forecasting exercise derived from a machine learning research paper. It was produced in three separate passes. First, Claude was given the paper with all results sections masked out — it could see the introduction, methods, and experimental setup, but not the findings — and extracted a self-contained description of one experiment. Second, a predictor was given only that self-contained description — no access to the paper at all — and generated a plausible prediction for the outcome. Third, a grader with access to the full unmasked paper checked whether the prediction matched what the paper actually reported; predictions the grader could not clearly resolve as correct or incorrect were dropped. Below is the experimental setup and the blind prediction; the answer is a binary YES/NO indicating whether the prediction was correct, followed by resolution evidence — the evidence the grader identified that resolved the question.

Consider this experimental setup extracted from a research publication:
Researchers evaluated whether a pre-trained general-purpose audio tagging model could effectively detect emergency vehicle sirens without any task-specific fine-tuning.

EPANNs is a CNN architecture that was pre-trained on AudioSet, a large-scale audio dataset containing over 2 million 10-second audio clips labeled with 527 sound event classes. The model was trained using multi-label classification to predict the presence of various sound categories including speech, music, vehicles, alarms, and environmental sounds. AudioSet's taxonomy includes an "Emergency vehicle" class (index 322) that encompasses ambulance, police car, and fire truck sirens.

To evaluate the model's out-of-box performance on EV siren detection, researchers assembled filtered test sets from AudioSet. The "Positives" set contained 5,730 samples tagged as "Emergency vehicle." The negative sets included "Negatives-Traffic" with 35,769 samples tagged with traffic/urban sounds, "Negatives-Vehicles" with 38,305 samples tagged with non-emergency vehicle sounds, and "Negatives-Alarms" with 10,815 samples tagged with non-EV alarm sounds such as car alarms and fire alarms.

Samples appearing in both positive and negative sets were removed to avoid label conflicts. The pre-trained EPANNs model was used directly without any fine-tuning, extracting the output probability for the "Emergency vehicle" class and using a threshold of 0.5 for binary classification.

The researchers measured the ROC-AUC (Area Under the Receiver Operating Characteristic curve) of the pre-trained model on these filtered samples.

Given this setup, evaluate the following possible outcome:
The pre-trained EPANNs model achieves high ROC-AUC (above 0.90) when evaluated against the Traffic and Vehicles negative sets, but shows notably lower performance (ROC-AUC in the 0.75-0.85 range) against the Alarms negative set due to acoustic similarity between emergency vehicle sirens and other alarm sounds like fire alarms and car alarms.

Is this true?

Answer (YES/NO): NO